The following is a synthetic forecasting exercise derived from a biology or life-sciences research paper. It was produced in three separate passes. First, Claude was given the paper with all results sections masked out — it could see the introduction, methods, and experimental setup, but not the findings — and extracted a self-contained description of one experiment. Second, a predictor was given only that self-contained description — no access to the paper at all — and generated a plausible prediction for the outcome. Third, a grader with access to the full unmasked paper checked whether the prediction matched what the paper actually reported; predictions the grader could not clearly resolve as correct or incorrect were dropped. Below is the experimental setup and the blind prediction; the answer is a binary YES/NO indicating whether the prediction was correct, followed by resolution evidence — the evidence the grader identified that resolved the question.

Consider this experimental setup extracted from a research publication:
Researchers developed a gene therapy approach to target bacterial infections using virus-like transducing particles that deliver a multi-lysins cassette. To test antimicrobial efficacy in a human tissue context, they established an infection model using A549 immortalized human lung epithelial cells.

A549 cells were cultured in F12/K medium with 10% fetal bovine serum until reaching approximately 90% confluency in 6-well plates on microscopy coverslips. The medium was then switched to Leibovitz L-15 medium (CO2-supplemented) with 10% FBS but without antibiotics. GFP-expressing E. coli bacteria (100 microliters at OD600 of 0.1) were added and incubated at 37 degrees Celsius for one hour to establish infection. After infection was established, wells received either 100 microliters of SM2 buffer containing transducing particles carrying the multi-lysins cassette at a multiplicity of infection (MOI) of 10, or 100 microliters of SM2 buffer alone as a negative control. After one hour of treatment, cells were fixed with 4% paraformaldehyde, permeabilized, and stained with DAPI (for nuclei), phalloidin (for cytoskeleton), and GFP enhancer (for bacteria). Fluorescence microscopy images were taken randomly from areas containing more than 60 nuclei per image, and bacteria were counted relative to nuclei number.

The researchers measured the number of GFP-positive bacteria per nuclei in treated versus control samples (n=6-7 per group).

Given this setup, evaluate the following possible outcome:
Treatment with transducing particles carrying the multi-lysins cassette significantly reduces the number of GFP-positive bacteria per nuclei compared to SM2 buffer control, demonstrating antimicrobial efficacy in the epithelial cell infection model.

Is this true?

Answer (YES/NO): NO